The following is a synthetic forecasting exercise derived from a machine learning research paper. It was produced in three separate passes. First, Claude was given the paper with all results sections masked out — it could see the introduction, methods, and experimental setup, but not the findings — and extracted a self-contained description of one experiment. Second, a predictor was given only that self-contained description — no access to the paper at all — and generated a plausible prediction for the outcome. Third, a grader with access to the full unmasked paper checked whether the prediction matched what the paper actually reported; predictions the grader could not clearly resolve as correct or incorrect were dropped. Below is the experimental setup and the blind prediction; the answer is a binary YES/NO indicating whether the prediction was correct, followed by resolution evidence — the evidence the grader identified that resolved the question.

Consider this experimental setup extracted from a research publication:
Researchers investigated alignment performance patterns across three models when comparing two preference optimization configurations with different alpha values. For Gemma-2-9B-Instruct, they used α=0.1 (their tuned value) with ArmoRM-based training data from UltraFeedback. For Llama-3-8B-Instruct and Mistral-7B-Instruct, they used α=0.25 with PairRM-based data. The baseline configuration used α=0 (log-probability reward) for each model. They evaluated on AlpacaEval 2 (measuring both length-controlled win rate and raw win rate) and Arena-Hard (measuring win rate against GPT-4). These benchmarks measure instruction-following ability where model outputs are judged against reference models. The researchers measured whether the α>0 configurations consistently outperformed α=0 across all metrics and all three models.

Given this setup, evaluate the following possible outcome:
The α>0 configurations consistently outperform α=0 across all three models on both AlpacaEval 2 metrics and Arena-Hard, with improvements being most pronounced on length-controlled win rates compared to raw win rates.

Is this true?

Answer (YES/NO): NO